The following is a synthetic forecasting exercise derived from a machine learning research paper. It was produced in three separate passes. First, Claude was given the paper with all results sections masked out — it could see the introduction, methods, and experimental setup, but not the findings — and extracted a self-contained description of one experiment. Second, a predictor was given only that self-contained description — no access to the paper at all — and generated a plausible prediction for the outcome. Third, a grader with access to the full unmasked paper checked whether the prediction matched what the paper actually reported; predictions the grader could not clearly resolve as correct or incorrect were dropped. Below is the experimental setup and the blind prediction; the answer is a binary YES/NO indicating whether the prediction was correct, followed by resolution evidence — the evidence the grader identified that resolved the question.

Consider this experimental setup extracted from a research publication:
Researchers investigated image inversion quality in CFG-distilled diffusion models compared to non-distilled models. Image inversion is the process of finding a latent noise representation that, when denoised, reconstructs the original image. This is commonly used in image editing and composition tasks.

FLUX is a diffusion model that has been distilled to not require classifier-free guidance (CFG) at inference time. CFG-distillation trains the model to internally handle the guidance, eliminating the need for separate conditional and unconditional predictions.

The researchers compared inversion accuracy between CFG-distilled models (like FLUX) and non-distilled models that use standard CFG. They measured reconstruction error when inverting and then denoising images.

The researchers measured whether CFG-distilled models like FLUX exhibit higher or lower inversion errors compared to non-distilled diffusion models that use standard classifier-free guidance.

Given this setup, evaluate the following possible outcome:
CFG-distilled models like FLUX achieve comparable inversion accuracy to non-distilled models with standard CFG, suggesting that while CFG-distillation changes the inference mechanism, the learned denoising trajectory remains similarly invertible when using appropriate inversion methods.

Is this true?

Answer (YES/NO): NO